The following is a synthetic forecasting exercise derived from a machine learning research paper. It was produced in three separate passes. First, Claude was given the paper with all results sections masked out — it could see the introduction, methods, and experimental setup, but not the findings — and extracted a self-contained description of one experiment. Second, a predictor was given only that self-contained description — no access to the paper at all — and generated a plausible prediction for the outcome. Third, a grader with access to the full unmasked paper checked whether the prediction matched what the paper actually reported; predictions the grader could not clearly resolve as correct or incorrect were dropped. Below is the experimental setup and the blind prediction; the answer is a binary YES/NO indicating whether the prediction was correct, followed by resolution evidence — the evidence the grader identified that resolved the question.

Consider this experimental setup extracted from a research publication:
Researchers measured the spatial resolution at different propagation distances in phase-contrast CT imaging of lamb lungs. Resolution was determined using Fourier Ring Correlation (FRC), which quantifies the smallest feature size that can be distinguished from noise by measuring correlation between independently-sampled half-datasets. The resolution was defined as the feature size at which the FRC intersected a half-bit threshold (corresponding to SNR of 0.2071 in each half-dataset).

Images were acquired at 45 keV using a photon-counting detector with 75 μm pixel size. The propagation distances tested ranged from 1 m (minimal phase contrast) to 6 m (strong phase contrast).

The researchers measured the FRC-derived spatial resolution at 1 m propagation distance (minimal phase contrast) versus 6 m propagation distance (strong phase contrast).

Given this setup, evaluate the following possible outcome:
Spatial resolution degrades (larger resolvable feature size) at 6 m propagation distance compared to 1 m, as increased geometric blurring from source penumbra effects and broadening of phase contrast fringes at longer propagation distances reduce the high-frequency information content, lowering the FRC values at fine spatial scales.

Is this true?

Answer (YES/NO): NO